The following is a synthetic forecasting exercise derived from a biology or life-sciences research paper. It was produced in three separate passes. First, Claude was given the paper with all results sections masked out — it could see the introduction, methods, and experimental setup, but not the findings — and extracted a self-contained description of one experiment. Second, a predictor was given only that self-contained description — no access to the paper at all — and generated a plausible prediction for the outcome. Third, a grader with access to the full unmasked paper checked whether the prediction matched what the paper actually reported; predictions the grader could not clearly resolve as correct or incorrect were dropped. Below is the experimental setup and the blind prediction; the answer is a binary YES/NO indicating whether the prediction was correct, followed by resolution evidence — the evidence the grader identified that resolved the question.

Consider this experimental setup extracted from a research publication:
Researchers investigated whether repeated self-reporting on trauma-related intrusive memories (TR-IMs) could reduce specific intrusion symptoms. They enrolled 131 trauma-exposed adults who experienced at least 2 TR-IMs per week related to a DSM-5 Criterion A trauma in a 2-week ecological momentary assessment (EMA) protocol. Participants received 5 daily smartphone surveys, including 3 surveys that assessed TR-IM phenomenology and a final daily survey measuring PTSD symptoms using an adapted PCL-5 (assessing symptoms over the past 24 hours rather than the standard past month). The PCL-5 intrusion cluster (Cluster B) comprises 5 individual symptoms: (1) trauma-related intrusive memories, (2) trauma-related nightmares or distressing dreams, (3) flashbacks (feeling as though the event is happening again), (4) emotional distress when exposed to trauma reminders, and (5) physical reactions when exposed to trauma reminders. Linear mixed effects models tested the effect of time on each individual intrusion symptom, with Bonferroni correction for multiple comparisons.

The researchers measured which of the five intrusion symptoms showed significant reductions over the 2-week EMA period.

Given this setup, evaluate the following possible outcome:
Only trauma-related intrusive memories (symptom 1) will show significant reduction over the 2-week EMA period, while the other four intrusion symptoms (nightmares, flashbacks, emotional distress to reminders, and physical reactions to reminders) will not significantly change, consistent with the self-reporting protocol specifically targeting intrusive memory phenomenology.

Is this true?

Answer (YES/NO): YES